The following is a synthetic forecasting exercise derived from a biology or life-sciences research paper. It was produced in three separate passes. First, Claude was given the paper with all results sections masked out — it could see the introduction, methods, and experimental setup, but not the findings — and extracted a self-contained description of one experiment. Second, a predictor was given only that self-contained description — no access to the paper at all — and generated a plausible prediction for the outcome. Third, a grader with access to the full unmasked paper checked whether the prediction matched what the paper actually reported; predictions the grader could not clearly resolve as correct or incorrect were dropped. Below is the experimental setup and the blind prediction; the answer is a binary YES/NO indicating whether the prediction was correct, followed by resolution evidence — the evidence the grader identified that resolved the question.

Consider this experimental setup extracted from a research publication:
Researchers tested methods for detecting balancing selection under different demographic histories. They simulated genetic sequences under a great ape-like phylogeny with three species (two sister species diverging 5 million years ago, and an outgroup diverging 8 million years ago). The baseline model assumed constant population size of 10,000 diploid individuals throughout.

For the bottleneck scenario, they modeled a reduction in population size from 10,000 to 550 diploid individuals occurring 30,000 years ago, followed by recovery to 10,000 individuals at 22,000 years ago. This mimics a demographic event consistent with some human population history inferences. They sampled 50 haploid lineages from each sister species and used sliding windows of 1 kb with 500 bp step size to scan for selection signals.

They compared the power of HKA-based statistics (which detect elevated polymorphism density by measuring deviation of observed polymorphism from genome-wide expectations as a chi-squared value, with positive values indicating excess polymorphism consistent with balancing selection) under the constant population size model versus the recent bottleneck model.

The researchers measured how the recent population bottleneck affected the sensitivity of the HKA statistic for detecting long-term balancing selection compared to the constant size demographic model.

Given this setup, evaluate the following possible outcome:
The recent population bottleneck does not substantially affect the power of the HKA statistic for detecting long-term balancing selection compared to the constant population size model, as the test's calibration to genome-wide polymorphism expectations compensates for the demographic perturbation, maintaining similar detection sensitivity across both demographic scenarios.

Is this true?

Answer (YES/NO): YES